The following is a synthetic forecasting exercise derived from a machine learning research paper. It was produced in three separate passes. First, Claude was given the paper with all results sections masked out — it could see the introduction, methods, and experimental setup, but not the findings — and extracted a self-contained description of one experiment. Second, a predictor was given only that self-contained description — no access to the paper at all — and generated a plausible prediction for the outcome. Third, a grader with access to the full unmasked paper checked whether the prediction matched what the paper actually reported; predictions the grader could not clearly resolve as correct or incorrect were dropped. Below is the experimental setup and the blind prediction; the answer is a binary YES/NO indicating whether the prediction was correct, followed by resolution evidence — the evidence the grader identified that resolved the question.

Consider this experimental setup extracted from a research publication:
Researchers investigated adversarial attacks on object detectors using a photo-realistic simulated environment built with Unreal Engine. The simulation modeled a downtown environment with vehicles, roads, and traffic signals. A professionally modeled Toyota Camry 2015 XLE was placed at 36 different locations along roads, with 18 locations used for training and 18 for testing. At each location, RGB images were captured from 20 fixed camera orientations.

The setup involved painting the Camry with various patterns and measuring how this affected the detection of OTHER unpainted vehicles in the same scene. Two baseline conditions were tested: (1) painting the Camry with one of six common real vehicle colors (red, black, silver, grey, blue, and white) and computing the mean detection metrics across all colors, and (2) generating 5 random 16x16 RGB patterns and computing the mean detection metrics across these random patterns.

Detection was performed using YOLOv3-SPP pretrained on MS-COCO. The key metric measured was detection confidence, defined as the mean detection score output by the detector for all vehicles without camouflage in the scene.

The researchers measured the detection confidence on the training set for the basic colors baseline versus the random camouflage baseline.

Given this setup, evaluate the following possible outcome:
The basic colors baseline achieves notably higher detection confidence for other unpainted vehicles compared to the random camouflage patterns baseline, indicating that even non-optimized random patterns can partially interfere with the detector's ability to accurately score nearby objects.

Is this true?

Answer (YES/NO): NO